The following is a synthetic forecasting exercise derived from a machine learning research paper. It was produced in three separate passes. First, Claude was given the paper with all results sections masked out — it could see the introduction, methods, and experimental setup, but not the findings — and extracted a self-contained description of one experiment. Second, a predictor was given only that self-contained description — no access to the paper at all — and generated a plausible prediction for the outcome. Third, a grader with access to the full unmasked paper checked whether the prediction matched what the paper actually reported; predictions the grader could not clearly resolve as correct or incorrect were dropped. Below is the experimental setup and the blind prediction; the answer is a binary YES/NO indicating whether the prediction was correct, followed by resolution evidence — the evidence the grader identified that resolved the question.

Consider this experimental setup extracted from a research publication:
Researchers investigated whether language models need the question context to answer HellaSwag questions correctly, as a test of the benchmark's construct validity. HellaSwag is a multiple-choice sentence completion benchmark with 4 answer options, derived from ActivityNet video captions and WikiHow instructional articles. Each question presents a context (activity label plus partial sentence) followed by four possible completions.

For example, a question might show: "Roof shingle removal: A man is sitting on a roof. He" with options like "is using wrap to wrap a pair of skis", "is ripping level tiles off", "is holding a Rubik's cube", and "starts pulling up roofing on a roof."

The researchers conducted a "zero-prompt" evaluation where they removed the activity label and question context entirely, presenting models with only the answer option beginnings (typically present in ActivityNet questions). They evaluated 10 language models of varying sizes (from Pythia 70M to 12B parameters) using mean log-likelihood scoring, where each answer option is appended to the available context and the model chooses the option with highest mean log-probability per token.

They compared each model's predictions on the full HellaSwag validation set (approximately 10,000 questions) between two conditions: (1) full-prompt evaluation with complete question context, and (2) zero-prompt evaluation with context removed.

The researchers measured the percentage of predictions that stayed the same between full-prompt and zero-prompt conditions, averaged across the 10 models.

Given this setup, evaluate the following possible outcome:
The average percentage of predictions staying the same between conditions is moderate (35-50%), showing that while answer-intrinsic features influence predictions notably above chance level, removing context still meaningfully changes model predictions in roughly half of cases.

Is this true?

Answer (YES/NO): NO